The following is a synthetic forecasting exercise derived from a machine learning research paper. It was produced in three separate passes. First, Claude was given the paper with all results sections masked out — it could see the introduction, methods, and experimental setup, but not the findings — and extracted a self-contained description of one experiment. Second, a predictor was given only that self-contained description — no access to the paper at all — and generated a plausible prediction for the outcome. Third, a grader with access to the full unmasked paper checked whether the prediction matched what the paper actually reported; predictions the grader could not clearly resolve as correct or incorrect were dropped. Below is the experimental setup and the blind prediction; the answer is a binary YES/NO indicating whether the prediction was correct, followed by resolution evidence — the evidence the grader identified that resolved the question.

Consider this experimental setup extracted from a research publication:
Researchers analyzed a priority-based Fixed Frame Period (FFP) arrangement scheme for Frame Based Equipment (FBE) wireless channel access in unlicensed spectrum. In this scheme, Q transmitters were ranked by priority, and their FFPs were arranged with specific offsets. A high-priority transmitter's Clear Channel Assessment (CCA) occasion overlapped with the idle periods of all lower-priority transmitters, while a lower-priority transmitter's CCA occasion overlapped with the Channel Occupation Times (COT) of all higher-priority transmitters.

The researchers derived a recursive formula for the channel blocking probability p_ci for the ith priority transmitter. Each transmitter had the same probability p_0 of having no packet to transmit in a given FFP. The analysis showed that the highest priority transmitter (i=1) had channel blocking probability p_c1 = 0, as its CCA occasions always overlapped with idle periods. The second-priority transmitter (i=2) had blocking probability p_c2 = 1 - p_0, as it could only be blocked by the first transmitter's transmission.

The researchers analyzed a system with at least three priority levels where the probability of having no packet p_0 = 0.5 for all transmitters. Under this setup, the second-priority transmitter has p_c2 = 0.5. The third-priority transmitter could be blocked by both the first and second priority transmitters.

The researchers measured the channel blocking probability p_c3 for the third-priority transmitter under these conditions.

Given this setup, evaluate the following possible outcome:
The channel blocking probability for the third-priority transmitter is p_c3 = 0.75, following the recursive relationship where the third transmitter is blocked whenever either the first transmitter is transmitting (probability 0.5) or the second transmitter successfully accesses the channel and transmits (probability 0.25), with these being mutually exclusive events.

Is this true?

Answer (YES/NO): NO